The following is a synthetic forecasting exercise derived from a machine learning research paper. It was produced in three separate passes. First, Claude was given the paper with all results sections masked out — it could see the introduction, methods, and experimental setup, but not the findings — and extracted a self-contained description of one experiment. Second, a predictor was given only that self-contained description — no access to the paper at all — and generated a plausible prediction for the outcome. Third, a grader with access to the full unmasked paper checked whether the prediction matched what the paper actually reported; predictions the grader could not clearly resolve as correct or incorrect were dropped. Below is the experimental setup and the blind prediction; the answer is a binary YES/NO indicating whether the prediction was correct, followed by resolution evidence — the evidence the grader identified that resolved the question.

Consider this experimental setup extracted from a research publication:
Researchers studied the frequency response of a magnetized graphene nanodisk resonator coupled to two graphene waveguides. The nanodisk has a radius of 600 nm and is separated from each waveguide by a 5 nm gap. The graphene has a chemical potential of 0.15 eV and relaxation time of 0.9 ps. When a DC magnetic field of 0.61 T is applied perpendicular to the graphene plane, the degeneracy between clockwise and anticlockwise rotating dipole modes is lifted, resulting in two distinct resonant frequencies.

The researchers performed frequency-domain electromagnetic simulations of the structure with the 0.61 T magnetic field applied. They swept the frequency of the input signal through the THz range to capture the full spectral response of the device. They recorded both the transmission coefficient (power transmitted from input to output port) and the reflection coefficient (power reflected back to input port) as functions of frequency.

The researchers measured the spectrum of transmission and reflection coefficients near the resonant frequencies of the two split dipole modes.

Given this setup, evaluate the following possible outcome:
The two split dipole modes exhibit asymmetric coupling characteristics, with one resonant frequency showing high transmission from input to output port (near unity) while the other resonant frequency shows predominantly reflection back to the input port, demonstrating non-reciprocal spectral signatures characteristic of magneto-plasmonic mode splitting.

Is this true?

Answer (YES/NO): NO